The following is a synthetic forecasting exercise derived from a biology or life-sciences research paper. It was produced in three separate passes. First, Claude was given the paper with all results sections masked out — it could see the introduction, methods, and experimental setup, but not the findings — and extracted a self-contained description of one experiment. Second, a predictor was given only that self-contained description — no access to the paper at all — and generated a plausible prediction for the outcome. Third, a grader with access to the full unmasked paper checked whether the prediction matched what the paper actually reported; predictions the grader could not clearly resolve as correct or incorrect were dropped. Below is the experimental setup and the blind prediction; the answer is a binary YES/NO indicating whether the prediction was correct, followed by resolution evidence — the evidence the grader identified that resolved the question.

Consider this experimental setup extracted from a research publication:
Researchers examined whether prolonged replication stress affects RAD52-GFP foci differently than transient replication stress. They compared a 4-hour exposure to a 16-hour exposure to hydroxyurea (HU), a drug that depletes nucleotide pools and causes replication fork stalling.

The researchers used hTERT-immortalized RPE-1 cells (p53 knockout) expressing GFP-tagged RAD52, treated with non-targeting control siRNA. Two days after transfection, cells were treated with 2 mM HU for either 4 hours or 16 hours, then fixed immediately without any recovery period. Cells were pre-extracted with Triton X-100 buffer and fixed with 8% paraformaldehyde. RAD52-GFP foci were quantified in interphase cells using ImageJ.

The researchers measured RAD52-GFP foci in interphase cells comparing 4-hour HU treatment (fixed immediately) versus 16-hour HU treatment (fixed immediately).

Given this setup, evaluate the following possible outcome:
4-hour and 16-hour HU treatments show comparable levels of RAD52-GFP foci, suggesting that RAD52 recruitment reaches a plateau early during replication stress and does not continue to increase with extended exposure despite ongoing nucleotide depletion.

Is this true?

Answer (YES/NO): NO